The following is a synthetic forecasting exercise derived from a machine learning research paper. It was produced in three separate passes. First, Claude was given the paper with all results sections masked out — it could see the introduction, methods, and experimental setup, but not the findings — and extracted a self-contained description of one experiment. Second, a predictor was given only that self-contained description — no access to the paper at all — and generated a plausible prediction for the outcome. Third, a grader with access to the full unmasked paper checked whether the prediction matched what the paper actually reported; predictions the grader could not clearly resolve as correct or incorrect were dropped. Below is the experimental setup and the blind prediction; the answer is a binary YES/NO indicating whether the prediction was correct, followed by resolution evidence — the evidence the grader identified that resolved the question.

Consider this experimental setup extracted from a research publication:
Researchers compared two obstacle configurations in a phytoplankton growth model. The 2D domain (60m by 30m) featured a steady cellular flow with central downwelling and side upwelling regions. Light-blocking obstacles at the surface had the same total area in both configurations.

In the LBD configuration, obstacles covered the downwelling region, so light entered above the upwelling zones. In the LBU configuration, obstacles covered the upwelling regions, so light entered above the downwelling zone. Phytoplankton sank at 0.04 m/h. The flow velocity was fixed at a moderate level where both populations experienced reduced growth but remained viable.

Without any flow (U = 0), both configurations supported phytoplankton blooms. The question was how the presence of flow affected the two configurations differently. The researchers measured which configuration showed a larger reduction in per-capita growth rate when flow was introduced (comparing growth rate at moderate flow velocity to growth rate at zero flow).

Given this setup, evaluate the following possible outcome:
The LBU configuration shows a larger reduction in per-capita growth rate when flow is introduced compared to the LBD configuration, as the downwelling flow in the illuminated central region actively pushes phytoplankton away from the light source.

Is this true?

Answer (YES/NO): YES